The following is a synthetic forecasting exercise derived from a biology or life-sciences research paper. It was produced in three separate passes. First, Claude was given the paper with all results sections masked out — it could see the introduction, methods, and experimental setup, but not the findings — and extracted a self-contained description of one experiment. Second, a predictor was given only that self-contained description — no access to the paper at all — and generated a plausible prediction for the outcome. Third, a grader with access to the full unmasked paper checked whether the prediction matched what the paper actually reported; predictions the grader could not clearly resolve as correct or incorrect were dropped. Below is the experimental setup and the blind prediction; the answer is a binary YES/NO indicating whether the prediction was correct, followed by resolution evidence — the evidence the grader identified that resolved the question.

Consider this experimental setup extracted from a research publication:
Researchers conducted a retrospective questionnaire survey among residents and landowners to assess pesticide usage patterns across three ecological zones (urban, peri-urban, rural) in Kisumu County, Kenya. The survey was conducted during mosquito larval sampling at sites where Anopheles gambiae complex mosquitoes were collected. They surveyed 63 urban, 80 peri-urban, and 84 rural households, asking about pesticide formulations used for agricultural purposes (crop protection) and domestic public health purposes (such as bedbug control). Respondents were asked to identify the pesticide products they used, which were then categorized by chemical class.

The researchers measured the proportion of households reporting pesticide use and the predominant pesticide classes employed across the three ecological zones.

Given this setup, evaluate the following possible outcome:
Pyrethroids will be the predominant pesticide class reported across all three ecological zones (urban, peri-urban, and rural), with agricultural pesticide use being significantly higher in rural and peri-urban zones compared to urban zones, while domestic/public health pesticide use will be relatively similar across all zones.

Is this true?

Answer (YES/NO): NO